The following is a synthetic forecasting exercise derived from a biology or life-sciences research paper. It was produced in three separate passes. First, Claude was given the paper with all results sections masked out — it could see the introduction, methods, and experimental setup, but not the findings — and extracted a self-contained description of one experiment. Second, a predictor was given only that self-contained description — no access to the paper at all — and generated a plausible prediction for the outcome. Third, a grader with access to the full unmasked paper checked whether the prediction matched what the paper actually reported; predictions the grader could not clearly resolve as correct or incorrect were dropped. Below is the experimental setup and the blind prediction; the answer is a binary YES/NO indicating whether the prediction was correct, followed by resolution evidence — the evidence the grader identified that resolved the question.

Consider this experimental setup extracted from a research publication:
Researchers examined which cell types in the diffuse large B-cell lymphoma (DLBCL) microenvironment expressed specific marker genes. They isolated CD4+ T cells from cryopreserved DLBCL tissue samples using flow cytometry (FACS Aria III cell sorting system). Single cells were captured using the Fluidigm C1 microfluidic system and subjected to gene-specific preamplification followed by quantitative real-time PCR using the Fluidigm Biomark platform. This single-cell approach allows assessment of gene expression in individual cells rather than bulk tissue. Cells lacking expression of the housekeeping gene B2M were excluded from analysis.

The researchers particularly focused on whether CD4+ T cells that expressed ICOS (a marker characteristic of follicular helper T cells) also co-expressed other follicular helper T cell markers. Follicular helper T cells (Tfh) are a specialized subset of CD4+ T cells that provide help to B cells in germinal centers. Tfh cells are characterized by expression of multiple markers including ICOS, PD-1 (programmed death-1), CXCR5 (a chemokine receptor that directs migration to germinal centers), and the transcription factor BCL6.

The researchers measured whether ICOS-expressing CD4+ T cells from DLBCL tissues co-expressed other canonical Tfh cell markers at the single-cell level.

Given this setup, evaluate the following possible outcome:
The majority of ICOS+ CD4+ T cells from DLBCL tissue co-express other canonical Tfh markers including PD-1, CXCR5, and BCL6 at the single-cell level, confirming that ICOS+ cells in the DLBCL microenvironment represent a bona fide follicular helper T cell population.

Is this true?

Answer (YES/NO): NO